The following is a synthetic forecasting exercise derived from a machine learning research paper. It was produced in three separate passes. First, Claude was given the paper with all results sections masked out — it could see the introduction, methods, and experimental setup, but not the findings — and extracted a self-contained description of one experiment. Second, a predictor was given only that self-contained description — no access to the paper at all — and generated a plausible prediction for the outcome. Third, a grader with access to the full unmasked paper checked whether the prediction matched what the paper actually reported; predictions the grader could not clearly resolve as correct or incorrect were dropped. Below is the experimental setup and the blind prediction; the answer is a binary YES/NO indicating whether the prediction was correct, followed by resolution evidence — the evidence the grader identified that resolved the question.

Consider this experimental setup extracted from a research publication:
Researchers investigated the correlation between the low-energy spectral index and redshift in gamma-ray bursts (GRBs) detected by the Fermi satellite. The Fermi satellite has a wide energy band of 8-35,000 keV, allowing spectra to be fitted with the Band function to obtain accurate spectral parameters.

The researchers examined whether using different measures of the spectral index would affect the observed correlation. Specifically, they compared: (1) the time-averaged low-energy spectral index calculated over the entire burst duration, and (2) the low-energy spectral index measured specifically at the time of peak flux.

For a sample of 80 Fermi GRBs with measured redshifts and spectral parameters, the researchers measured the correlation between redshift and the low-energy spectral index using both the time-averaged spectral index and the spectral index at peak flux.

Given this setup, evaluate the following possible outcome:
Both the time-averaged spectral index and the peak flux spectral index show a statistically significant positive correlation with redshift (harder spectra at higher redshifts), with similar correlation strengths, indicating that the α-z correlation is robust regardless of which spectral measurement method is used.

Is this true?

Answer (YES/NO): NO